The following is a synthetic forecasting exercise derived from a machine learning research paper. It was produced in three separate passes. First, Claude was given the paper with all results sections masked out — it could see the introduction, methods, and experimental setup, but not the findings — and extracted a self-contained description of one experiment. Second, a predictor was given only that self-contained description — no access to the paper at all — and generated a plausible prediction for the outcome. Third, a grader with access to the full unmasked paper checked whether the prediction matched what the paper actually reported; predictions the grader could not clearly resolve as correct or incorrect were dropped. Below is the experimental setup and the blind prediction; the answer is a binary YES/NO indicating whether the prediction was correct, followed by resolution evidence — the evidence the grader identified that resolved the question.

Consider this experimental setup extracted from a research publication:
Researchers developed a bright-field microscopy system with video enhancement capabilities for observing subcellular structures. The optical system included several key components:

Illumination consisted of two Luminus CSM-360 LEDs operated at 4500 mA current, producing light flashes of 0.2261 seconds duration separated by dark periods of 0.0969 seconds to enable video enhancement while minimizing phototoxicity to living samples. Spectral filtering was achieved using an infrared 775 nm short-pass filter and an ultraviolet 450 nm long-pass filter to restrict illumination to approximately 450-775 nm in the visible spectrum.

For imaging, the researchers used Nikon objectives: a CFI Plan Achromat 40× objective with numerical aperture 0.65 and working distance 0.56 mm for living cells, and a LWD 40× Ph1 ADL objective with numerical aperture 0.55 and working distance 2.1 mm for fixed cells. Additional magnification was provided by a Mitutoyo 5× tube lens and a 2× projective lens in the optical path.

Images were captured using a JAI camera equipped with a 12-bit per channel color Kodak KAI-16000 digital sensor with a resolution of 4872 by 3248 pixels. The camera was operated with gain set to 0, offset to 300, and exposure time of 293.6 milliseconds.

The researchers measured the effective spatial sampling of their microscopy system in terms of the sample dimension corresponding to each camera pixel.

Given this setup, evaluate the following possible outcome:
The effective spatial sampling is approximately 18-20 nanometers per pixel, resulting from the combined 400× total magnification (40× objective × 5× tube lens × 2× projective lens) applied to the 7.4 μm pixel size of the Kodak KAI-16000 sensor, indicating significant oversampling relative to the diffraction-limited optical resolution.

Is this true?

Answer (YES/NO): NO